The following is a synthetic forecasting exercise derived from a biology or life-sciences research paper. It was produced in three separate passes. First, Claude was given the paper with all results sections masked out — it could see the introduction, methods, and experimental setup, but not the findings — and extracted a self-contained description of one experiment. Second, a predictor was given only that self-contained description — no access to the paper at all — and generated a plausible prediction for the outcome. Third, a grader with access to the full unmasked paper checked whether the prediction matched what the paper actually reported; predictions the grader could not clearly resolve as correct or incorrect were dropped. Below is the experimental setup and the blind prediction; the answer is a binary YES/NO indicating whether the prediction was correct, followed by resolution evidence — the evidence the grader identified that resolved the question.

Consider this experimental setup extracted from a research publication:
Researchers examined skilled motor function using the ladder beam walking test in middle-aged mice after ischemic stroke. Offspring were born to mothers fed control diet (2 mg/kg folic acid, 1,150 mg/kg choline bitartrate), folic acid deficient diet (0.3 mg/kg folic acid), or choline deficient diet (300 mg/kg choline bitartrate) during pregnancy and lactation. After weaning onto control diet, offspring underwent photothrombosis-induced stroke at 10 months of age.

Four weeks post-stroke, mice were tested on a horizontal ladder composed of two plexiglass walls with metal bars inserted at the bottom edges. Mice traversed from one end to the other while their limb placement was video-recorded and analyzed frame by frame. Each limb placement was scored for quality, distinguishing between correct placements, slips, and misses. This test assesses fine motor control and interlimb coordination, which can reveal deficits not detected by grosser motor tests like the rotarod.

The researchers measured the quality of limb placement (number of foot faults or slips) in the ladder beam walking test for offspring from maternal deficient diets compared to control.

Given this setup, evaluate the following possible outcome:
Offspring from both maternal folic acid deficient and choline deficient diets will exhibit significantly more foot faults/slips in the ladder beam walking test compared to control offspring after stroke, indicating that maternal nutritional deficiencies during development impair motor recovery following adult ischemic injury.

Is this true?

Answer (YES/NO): NO